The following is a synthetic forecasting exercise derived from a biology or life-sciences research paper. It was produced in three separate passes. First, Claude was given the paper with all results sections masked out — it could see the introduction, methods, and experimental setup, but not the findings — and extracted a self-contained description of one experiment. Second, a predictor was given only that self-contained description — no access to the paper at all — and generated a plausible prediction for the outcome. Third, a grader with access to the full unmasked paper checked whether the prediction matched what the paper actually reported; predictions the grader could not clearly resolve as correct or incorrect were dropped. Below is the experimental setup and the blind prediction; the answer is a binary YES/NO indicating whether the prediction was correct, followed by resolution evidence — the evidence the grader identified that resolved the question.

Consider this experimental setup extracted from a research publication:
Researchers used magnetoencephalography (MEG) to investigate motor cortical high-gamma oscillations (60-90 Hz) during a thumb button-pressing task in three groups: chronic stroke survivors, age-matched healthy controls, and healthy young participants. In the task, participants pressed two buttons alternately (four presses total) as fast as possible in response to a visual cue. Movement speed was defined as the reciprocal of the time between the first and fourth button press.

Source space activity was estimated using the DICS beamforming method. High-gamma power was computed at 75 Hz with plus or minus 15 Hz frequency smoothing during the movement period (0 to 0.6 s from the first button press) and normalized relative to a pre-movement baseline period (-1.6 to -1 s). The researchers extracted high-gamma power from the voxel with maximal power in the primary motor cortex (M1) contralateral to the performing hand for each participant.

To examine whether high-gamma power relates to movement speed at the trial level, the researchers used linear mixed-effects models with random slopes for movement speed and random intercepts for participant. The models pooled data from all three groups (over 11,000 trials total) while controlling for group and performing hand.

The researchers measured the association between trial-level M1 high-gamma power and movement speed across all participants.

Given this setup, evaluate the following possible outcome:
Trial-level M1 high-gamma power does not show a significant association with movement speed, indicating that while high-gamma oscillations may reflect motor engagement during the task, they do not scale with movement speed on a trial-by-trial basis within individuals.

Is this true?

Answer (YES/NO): NO